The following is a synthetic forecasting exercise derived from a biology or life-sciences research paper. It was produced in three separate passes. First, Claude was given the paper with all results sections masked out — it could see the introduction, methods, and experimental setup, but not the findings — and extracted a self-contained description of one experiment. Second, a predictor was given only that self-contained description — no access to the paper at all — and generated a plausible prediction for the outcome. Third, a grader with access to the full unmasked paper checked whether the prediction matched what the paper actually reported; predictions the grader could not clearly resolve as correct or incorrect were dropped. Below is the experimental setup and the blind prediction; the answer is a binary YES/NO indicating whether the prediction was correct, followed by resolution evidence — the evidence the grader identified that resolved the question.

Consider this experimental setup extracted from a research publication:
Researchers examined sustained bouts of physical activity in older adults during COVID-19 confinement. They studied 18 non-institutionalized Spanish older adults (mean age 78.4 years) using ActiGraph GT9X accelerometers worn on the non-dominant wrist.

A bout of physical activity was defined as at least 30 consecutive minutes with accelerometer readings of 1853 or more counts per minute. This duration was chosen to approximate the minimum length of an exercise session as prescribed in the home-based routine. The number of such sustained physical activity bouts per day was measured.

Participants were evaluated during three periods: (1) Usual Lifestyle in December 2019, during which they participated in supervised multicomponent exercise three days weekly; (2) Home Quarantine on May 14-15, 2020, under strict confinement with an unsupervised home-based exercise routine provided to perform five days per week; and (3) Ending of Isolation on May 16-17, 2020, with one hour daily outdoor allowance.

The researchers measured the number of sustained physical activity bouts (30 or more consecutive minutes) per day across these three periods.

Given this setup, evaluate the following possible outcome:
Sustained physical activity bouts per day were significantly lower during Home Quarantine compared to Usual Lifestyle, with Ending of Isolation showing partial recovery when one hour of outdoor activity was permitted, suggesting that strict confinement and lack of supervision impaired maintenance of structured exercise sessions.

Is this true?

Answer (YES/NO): NO